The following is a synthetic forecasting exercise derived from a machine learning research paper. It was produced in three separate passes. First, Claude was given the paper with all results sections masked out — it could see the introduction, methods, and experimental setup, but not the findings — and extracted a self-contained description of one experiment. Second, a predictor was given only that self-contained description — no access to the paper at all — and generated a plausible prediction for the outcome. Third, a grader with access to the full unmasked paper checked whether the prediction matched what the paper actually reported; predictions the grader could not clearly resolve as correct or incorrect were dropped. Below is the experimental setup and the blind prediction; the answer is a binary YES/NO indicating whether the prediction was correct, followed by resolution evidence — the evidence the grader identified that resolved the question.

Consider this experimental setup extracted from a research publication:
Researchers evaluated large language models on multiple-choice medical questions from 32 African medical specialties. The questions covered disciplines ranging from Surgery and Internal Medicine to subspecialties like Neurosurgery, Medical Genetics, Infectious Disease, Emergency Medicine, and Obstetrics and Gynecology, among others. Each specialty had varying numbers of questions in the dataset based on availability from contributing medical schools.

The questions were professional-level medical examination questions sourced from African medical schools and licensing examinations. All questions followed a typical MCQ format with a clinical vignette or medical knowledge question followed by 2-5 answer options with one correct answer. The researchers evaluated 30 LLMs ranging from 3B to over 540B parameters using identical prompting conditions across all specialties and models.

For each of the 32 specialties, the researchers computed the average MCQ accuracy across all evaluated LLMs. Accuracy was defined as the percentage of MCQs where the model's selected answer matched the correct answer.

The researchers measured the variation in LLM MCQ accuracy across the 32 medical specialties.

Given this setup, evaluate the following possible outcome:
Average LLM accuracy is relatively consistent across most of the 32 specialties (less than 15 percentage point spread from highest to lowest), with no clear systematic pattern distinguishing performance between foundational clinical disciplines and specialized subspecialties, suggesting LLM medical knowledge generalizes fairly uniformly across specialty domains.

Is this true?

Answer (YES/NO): NO